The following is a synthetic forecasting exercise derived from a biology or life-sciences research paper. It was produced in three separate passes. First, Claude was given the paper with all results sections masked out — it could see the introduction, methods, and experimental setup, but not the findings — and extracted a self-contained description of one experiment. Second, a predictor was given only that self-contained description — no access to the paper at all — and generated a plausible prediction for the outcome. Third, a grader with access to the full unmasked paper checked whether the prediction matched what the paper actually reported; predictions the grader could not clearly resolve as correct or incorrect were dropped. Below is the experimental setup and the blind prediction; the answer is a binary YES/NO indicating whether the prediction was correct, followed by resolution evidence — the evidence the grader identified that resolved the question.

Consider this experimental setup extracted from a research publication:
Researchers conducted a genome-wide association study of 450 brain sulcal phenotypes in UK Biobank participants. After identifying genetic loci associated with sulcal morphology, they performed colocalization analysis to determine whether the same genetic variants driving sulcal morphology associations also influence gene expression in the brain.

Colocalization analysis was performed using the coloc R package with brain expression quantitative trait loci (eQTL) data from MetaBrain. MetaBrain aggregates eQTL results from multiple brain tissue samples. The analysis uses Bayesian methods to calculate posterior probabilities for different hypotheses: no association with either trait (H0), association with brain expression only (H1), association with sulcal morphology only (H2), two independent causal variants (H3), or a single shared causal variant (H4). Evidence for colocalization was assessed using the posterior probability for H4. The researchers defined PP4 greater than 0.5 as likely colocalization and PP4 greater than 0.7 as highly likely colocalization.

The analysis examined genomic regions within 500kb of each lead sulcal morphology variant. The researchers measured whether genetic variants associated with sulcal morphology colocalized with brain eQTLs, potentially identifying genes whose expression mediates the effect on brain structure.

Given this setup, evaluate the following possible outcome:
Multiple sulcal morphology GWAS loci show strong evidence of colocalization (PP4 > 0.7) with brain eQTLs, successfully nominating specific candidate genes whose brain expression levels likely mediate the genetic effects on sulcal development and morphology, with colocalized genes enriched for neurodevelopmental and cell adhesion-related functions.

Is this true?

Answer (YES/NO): NO